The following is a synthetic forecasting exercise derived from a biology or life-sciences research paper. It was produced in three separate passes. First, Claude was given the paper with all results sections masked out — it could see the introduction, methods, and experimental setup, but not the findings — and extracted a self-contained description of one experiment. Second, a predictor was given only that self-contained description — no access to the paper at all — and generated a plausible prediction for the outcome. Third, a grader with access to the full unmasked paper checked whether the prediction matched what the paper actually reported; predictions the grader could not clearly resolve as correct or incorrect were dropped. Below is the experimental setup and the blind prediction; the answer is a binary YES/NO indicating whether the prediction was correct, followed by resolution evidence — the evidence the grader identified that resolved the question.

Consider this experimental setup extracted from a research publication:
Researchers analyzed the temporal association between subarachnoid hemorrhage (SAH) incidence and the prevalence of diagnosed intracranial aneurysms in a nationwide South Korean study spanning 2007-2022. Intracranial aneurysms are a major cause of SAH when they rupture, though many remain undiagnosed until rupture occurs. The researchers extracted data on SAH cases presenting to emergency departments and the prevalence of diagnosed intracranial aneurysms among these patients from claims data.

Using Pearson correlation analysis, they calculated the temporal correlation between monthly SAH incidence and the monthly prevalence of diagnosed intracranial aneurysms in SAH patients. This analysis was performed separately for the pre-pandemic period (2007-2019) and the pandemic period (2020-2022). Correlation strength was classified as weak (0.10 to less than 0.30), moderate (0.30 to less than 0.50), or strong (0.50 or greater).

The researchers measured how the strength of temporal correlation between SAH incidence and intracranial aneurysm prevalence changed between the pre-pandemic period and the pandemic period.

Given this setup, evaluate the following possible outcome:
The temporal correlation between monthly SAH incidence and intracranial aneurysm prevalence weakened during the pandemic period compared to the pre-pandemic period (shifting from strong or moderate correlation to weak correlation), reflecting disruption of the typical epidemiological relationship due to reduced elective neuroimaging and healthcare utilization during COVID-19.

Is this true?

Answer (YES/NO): NO